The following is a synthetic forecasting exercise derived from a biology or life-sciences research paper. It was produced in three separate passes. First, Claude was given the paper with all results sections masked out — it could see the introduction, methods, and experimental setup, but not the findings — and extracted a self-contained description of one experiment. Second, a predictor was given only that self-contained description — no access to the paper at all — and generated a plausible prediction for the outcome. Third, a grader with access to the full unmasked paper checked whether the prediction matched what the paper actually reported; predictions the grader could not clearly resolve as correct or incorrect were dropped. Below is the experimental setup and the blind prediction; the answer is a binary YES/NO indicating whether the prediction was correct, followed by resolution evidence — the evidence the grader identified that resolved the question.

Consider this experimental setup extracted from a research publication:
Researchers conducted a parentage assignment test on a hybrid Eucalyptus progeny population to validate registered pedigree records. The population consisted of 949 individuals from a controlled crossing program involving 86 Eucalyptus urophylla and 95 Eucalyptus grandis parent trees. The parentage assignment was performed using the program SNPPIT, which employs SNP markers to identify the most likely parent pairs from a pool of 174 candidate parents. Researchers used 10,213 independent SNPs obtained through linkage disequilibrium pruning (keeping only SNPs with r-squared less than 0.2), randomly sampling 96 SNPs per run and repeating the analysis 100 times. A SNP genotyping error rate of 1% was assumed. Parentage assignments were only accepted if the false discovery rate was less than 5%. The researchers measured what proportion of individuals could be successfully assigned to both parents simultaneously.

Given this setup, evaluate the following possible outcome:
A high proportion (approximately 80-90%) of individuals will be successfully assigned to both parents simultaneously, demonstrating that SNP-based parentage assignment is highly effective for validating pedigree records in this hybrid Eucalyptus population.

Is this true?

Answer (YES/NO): YES